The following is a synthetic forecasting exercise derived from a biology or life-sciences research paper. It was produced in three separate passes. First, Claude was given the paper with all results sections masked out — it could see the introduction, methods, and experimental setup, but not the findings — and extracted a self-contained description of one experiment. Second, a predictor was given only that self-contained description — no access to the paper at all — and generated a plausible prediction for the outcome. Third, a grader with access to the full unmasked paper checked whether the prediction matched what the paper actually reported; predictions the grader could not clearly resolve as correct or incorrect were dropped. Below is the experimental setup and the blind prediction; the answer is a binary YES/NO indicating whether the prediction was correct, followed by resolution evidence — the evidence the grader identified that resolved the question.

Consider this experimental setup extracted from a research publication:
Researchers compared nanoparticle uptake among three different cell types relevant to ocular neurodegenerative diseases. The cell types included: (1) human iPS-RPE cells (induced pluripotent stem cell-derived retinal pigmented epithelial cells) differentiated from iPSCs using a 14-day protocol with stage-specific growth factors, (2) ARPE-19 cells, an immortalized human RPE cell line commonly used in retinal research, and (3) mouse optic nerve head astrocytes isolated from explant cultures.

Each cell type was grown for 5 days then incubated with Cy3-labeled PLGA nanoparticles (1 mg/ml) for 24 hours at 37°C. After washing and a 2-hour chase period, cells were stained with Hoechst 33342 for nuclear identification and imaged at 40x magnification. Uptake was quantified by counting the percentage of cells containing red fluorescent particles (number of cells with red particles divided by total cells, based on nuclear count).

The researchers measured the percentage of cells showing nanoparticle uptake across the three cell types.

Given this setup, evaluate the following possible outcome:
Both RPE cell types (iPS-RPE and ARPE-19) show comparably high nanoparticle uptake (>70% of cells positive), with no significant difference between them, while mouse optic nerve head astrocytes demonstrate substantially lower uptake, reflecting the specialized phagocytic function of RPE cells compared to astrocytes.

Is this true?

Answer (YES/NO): NO